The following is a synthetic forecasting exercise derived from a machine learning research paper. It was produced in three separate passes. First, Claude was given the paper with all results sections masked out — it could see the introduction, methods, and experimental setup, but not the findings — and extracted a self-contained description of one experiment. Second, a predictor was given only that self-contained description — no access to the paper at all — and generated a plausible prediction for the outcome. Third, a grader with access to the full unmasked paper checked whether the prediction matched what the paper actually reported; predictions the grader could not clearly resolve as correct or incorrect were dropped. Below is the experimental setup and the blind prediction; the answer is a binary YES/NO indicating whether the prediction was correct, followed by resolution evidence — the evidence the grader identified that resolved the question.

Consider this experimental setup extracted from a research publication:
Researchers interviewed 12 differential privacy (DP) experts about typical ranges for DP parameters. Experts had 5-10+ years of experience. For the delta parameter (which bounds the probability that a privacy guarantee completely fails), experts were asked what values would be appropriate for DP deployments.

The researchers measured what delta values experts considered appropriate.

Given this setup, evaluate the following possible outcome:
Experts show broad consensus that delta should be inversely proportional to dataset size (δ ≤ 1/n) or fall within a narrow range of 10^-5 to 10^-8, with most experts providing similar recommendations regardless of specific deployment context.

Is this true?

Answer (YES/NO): NO